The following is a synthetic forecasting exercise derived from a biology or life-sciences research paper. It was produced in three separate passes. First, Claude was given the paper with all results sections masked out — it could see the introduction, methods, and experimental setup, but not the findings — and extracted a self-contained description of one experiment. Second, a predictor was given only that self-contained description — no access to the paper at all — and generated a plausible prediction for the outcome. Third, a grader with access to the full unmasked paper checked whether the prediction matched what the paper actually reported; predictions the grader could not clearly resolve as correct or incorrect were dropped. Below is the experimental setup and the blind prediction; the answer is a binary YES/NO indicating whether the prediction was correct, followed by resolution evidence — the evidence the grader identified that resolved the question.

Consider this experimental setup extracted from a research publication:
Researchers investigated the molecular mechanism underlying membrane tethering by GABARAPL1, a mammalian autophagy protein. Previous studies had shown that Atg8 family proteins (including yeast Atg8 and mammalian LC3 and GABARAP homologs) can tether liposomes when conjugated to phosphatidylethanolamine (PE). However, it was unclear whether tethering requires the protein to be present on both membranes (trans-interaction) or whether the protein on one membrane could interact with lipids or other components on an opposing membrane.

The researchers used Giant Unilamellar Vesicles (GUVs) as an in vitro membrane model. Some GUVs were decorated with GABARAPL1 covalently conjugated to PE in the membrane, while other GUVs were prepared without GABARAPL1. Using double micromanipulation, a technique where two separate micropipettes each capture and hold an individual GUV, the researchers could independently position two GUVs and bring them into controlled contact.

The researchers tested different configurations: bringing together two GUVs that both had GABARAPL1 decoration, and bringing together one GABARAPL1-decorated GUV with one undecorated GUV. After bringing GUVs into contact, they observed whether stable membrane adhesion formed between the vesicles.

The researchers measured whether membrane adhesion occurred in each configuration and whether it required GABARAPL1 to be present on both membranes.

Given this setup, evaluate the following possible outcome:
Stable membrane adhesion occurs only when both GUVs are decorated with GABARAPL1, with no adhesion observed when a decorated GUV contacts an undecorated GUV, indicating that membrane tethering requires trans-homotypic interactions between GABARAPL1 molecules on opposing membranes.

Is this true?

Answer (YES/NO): YES